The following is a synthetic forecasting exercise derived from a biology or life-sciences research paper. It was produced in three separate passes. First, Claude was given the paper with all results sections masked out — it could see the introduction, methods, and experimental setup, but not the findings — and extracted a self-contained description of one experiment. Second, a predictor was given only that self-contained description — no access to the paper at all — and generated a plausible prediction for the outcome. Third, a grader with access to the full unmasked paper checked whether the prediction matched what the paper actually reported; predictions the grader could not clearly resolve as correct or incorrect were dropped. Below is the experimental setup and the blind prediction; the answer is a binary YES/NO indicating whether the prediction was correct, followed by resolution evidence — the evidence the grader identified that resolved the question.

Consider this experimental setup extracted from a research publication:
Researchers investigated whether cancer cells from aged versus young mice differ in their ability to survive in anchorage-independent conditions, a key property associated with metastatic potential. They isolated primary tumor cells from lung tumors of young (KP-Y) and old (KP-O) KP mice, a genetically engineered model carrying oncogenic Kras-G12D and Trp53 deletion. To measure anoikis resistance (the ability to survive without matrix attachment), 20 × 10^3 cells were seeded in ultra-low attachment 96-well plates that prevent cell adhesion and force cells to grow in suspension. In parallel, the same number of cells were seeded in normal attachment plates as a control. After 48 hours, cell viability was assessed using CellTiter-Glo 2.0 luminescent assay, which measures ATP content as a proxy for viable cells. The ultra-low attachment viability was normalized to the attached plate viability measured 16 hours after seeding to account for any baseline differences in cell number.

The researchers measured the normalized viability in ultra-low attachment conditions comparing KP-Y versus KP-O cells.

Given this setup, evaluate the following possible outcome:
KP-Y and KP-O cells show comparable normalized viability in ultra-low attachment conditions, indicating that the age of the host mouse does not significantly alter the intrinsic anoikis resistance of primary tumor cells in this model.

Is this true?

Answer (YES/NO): NO